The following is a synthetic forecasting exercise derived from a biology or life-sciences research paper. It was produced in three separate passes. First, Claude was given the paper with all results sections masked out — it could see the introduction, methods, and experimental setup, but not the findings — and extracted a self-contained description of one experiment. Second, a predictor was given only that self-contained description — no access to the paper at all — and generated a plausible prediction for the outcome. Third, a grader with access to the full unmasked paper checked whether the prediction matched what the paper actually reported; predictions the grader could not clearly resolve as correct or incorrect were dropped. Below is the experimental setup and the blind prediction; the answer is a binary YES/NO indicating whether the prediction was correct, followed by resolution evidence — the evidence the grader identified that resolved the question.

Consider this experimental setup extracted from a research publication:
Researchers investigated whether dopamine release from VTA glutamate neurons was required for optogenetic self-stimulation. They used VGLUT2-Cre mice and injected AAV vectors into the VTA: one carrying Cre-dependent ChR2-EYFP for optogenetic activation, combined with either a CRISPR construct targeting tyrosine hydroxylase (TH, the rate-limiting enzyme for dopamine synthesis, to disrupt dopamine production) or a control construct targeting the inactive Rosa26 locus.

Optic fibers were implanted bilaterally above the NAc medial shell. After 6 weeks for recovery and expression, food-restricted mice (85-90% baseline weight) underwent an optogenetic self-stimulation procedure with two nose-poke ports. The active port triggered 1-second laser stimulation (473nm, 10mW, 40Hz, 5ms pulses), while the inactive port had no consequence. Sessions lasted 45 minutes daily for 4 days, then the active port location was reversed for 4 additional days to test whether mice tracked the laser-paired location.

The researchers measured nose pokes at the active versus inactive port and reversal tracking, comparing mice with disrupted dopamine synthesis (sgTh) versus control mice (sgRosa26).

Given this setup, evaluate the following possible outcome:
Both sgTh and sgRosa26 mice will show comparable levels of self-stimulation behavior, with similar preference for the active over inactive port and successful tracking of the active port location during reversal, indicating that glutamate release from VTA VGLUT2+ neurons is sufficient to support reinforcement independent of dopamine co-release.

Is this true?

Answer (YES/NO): YES